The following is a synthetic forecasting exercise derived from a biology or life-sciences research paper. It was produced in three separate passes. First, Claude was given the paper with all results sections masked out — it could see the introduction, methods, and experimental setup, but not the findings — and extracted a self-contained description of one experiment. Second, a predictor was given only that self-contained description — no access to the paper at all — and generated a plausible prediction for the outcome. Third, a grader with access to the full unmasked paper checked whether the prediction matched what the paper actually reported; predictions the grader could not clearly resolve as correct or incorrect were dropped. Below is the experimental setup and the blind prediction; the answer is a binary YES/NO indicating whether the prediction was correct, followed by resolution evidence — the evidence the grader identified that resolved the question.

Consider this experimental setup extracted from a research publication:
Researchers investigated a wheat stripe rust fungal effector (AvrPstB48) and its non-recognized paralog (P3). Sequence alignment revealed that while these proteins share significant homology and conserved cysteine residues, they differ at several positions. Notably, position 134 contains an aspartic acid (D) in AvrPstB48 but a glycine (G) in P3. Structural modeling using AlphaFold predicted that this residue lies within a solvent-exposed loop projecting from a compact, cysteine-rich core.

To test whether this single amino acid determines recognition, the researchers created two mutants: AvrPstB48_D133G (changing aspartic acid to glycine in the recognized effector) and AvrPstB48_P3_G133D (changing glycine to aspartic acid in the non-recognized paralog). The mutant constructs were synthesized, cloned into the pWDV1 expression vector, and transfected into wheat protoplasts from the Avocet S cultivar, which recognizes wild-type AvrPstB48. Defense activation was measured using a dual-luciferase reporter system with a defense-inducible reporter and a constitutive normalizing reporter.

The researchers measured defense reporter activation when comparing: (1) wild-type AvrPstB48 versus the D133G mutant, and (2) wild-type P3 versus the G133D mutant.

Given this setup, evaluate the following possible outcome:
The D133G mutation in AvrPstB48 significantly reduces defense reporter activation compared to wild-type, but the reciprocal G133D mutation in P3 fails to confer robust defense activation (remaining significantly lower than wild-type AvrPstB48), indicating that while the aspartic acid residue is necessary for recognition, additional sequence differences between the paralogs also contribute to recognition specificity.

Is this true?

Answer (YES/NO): YES